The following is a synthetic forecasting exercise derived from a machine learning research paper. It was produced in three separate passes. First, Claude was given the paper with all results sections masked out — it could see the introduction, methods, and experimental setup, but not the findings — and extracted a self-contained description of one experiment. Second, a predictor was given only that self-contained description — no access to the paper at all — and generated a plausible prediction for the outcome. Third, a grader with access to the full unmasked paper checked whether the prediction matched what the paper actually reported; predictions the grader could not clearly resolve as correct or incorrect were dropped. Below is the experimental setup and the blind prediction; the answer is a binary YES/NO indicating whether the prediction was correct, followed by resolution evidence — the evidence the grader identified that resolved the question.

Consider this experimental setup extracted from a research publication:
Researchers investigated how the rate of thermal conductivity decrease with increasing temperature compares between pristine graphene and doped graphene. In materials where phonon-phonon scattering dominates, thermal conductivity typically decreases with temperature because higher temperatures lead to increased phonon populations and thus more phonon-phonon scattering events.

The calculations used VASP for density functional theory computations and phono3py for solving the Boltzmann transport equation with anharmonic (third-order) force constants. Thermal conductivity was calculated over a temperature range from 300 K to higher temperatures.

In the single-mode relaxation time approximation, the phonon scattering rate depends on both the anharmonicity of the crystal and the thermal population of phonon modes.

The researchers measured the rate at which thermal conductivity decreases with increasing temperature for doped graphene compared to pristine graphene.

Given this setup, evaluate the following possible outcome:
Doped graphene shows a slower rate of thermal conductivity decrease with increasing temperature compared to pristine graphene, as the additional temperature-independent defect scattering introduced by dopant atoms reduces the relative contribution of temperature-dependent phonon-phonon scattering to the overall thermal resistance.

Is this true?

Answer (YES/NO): YES